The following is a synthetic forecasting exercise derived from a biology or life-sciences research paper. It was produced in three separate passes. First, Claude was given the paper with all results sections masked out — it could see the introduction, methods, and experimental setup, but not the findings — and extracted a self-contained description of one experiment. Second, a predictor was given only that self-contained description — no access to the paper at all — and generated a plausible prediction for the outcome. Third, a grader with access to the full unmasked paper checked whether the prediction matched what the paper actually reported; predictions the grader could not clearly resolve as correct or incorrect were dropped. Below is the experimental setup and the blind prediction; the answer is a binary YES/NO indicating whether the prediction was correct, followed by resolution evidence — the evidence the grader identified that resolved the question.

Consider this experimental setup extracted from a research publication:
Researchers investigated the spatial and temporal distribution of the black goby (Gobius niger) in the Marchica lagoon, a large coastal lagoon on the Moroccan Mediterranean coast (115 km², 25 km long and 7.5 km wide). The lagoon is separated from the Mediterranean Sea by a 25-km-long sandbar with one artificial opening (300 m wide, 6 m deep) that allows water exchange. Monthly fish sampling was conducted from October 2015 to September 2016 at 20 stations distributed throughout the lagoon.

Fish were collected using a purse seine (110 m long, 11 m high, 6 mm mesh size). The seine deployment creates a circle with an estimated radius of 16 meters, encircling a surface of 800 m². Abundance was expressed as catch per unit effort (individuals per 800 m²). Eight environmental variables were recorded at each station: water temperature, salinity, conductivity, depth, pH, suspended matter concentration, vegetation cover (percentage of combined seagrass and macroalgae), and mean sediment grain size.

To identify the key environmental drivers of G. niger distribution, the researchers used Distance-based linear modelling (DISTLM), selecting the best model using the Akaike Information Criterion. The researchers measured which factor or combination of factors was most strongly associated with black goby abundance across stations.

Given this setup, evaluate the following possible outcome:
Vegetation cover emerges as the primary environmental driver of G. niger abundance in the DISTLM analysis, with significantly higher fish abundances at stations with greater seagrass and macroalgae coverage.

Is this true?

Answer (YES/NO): NO